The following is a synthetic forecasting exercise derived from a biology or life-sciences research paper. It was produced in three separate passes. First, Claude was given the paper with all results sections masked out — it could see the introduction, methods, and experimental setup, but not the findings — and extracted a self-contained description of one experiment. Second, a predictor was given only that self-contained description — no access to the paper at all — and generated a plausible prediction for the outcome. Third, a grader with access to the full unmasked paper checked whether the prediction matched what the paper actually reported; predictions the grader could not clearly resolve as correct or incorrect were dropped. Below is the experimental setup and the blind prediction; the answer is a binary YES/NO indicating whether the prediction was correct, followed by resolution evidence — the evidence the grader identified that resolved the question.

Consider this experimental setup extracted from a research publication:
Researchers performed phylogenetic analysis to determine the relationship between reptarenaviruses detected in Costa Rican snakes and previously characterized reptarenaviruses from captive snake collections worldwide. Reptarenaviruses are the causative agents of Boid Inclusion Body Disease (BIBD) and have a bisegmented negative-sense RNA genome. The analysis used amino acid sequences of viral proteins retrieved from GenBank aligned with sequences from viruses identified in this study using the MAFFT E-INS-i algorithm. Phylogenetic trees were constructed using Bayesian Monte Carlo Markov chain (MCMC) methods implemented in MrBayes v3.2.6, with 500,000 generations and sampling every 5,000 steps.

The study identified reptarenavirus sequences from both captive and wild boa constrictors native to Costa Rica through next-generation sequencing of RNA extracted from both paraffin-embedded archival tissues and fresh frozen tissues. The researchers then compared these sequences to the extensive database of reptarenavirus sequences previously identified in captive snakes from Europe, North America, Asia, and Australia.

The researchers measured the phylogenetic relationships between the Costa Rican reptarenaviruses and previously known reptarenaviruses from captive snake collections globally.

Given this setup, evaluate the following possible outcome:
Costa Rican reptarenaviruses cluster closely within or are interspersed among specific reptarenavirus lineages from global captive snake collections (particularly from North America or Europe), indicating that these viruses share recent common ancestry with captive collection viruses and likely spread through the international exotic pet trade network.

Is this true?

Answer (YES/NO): YES